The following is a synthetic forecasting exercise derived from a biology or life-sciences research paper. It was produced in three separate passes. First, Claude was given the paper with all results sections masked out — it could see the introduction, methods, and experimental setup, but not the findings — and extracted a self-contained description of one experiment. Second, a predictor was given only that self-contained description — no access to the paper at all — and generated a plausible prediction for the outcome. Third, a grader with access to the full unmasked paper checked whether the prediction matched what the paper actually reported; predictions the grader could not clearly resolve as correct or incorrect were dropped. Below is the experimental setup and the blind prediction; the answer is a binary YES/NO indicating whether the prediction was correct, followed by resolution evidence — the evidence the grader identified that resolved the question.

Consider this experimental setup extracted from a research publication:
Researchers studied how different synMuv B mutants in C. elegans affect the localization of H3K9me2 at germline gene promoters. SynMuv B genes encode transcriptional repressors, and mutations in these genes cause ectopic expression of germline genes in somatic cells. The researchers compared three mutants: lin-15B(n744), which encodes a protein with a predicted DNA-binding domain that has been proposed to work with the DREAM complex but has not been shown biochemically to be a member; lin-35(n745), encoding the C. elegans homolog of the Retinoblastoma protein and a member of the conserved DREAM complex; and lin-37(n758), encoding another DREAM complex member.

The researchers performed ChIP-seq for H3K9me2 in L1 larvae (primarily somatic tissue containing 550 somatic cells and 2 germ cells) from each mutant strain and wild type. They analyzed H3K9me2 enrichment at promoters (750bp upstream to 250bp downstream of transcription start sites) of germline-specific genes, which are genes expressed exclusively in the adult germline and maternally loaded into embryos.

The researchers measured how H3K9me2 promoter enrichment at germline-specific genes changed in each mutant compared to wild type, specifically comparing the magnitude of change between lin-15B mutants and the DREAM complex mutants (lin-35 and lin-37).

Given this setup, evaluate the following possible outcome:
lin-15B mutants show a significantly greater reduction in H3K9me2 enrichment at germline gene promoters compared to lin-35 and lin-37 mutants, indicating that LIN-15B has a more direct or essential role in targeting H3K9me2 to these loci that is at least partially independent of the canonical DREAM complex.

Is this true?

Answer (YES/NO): YES